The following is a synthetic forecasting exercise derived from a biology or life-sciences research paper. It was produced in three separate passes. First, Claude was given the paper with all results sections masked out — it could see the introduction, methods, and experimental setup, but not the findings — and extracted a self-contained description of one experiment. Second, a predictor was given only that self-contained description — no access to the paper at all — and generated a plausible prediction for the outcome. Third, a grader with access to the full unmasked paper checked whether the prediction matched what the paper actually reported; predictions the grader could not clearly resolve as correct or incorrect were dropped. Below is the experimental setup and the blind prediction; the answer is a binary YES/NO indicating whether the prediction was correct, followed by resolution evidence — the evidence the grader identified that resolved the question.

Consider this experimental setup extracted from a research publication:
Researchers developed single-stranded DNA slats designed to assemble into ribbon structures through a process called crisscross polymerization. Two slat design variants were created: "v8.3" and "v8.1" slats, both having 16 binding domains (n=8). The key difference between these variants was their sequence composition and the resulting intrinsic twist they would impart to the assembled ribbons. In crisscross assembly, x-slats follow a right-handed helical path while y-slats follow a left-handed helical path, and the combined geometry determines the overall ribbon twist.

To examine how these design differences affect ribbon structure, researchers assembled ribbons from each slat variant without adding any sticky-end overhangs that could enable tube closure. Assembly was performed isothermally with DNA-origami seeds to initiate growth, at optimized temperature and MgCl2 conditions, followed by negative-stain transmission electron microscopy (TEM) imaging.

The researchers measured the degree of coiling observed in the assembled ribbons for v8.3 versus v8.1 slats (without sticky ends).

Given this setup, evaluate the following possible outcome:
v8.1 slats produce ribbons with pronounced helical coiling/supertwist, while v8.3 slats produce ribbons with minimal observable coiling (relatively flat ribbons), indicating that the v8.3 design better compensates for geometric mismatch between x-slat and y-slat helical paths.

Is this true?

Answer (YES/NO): NO